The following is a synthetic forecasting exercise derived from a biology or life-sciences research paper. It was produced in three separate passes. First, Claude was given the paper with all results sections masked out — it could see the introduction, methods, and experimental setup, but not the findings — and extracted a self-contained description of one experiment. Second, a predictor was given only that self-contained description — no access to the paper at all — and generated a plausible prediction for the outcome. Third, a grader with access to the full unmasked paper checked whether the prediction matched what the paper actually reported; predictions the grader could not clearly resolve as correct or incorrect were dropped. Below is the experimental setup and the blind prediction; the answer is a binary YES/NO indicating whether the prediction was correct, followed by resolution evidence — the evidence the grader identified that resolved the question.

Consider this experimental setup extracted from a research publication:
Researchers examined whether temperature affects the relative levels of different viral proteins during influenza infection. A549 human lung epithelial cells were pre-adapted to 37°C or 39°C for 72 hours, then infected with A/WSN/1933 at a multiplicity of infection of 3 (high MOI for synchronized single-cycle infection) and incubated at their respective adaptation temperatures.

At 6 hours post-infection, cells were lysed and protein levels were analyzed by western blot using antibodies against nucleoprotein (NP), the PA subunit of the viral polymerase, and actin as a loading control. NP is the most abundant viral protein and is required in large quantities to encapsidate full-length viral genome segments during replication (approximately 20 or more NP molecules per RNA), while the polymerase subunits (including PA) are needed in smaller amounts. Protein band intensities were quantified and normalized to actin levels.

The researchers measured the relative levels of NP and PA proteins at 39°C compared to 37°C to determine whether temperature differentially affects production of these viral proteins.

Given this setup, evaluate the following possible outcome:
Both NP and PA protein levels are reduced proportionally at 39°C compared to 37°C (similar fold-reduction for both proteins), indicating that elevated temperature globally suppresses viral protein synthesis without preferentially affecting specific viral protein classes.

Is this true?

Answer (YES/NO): NO